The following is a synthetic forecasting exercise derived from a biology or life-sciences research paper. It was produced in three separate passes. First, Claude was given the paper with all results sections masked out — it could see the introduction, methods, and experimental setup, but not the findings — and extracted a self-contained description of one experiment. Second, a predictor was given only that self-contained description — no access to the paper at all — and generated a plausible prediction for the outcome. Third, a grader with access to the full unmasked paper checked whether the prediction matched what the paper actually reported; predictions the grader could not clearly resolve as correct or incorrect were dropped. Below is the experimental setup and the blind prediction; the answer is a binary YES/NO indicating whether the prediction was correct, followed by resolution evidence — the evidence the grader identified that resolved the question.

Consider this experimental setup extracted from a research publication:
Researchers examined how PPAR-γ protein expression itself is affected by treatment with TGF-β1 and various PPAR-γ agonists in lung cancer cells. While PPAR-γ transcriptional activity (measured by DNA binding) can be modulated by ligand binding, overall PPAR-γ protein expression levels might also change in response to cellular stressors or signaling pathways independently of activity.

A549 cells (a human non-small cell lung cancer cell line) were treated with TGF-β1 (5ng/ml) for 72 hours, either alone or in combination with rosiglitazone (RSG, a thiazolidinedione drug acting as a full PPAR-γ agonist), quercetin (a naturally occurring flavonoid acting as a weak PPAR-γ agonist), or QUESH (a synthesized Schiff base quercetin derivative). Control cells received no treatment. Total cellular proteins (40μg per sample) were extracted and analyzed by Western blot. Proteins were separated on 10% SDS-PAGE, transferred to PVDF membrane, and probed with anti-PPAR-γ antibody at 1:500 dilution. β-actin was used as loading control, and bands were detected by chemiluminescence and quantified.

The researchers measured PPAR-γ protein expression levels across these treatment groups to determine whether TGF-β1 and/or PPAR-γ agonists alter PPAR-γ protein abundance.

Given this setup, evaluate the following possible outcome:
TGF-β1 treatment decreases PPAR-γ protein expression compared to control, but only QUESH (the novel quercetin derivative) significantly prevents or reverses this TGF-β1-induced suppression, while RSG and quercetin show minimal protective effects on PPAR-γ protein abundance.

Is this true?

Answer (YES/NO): NO